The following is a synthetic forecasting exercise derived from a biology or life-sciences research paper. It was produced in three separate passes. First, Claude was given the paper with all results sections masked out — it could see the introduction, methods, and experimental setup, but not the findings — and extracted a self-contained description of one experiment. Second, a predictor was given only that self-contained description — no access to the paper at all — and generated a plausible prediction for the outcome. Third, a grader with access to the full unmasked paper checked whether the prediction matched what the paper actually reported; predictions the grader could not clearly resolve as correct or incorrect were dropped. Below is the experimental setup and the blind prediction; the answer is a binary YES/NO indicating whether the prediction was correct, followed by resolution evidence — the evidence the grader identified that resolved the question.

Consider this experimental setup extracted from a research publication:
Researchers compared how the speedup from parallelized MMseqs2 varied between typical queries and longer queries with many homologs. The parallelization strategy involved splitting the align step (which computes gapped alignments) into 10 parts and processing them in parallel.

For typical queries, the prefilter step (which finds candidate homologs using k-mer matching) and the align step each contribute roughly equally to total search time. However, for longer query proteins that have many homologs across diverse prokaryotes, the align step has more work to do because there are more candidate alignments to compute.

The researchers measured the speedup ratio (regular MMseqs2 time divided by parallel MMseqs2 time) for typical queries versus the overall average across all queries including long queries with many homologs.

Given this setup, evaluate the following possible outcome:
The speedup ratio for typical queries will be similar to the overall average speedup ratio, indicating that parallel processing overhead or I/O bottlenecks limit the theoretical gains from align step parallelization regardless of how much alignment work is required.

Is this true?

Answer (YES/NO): NO